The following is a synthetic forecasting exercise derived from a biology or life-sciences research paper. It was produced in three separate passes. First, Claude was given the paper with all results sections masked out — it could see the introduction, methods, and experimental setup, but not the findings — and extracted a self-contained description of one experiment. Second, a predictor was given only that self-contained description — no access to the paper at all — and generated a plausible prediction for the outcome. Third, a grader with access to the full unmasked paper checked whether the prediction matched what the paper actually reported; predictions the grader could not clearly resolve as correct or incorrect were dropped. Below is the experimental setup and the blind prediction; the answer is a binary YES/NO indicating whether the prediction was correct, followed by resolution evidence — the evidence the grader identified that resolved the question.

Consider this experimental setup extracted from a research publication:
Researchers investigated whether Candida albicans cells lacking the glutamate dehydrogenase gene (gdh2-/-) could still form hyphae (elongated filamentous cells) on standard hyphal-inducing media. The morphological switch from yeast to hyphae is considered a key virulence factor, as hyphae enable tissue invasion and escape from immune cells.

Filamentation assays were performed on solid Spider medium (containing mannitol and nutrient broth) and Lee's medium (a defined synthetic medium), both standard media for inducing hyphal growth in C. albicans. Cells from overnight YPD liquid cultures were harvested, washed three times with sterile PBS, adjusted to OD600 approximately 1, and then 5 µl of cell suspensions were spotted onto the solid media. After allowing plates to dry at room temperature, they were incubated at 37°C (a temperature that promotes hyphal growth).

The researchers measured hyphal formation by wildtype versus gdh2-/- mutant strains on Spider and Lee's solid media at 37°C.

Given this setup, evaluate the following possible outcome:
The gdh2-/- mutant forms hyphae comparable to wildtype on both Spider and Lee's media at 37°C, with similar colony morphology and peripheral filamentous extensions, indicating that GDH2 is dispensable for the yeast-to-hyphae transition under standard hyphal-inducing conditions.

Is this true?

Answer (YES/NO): YES